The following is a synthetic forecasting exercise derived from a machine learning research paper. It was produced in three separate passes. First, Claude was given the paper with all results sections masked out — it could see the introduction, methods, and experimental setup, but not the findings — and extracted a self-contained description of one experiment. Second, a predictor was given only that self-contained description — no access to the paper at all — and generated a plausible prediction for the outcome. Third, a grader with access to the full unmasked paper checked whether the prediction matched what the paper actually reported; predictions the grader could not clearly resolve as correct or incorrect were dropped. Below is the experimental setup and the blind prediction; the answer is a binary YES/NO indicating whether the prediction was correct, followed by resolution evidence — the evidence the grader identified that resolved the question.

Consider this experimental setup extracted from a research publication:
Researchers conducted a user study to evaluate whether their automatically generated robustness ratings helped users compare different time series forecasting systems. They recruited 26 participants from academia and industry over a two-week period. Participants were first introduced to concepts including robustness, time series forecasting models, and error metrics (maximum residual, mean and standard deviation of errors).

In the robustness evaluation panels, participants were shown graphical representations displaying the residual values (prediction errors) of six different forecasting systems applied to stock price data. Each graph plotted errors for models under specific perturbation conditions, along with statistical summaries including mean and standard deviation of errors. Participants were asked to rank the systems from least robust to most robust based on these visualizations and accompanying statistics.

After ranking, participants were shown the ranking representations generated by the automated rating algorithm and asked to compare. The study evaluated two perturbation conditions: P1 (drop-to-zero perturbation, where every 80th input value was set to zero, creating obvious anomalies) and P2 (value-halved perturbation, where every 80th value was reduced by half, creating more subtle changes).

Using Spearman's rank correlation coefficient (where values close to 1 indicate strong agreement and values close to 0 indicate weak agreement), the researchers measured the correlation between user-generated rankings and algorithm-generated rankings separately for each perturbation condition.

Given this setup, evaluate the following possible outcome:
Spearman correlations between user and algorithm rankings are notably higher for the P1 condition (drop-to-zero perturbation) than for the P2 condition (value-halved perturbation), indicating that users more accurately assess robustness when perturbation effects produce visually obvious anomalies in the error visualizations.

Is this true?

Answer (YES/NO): YES